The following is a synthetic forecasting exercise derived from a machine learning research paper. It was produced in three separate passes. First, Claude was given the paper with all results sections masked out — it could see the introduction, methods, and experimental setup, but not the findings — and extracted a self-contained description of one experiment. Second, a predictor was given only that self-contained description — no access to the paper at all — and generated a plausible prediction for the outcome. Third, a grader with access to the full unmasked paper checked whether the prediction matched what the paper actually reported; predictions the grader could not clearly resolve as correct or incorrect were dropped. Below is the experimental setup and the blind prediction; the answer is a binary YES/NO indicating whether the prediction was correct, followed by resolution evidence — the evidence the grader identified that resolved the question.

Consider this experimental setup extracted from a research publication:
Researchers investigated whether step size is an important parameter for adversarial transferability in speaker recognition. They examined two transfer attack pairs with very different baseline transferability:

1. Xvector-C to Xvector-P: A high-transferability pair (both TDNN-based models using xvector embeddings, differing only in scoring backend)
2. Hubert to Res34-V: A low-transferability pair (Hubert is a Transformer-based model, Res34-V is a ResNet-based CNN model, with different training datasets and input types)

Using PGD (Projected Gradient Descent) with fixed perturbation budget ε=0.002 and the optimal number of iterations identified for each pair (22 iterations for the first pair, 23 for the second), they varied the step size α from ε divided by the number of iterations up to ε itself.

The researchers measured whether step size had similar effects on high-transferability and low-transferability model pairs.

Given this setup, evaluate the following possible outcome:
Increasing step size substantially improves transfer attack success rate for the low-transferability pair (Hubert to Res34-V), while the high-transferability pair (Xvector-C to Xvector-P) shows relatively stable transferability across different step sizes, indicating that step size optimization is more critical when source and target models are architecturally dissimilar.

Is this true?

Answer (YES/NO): NO